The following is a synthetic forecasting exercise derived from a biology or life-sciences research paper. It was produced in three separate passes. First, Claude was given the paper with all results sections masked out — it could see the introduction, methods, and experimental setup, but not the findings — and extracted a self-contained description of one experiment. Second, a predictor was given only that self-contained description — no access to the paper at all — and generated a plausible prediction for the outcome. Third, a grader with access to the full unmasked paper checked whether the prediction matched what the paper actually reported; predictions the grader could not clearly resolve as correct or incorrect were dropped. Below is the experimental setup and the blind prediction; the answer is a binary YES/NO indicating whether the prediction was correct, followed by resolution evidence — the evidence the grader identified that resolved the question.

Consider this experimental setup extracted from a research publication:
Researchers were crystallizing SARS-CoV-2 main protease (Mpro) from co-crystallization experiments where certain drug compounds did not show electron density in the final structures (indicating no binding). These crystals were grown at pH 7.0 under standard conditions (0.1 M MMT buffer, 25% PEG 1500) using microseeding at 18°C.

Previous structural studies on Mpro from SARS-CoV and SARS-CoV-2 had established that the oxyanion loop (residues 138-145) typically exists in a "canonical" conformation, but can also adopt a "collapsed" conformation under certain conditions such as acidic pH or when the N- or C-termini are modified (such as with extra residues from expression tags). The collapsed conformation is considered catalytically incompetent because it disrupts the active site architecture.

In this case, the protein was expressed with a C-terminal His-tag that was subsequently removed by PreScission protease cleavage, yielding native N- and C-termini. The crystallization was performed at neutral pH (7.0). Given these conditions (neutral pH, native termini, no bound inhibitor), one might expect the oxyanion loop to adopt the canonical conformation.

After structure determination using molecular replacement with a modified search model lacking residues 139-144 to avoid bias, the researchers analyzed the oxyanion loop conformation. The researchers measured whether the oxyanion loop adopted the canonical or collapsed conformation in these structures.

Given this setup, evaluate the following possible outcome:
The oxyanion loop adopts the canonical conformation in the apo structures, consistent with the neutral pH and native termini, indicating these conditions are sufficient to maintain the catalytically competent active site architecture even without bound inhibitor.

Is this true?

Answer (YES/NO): NO